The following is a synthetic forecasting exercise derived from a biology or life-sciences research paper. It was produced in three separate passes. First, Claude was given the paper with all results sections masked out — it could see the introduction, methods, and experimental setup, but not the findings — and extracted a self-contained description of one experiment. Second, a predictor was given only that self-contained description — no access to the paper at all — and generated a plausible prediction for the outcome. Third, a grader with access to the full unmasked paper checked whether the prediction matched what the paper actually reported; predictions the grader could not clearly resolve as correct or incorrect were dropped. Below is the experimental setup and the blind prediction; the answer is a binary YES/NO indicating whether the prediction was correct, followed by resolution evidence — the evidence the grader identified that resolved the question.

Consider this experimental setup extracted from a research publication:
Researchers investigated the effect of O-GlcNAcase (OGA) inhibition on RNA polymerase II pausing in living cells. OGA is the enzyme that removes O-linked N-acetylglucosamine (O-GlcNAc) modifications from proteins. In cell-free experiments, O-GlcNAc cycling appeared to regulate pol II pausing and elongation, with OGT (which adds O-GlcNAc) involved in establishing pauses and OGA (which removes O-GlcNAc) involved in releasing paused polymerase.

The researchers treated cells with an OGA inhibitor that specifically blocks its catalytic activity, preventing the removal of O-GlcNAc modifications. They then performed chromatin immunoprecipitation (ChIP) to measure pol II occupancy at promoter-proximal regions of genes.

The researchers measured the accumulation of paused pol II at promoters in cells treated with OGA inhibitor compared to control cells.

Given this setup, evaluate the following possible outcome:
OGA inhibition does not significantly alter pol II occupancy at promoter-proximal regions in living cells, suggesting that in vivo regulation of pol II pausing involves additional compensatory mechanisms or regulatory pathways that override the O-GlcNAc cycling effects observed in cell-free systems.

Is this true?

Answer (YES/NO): NO